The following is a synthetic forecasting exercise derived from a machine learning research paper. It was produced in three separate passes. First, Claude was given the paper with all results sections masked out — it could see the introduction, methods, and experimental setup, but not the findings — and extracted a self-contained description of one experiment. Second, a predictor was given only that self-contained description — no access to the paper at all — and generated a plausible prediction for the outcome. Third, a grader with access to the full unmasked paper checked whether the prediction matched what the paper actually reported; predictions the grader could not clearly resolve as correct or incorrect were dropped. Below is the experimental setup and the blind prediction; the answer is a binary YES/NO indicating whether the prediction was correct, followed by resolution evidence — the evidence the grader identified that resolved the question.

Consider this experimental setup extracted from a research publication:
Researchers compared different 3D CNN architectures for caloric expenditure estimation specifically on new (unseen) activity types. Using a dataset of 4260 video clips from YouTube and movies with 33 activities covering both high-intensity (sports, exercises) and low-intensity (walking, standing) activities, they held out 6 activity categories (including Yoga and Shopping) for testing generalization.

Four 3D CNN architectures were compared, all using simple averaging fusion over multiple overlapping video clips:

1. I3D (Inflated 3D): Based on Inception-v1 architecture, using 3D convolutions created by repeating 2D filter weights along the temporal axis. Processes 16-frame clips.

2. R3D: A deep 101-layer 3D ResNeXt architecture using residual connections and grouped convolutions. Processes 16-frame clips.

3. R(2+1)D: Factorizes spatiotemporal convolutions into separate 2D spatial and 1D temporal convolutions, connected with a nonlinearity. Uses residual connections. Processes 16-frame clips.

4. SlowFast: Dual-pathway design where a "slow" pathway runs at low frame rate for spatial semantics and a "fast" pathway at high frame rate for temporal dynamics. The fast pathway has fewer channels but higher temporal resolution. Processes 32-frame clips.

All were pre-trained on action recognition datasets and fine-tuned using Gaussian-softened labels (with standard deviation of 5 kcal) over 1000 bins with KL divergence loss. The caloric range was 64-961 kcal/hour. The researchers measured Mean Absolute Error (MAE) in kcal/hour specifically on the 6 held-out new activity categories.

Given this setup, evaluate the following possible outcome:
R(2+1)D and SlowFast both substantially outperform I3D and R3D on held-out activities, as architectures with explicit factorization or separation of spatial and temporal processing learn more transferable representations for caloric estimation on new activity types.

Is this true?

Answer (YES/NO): NO